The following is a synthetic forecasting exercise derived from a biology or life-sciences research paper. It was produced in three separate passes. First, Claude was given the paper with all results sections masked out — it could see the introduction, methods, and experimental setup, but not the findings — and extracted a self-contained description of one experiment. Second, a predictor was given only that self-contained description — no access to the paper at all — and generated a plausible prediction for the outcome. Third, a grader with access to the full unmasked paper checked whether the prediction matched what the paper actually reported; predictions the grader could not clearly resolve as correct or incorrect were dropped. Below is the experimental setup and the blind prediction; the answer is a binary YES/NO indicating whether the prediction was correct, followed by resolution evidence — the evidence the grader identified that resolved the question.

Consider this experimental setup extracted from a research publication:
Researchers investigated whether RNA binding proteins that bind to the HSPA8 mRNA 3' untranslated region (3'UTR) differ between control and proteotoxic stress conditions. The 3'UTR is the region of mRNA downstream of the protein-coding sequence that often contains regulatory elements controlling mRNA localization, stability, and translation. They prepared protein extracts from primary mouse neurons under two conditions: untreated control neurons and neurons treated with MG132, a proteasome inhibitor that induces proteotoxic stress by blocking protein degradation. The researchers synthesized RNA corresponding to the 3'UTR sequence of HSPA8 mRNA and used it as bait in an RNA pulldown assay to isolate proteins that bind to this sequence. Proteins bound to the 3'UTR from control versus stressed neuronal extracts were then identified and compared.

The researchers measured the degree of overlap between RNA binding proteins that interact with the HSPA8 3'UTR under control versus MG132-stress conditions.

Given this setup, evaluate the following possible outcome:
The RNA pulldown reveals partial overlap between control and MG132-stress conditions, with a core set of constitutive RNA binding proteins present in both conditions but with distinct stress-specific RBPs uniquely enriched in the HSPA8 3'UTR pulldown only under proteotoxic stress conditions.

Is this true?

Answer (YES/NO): YES